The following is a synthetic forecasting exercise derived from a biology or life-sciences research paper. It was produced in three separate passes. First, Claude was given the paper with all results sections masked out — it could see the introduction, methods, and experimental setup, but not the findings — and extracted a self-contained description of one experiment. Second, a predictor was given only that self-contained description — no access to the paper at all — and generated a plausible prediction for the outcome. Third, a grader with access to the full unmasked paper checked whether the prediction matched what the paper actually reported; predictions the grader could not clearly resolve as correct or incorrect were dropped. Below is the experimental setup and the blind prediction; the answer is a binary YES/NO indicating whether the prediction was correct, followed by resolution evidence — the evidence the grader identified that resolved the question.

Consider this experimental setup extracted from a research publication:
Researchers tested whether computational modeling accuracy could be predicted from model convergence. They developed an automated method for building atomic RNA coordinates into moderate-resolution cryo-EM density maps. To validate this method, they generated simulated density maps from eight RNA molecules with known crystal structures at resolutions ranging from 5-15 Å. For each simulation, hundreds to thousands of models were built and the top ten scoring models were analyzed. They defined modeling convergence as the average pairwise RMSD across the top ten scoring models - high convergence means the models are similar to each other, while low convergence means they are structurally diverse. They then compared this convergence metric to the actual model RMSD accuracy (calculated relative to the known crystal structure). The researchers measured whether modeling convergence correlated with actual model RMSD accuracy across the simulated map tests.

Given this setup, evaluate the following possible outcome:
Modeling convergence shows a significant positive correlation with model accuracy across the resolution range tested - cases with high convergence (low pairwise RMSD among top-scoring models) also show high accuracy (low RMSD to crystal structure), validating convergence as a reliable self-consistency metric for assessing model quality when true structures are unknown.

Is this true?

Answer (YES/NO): YES